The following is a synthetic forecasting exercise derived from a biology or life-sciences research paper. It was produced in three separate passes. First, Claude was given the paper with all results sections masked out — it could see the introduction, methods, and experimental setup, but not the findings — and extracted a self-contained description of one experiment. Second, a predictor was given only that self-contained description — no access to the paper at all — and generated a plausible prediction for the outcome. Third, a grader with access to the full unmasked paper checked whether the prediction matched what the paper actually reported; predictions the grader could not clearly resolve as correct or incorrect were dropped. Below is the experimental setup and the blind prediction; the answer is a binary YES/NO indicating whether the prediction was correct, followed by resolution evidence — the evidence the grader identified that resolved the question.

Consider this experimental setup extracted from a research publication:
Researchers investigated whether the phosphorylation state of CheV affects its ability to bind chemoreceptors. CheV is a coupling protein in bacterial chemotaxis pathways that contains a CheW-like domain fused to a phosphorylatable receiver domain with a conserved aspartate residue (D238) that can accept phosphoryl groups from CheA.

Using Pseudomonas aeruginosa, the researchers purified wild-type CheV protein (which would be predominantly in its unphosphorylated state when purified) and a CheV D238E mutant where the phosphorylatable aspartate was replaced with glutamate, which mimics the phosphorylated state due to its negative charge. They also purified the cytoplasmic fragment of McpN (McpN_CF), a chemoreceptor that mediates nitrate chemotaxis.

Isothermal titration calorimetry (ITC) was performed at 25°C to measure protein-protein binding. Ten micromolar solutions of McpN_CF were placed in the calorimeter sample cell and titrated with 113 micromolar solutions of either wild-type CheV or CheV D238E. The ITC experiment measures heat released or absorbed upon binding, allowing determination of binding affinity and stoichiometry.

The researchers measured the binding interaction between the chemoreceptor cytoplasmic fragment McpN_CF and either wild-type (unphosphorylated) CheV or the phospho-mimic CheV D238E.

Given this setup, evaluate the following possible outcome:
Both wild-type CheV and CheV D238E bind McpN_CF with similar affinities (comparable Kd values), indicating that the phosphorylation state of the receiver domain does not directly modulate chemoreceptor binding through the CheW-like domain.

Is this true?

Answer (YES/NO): NO